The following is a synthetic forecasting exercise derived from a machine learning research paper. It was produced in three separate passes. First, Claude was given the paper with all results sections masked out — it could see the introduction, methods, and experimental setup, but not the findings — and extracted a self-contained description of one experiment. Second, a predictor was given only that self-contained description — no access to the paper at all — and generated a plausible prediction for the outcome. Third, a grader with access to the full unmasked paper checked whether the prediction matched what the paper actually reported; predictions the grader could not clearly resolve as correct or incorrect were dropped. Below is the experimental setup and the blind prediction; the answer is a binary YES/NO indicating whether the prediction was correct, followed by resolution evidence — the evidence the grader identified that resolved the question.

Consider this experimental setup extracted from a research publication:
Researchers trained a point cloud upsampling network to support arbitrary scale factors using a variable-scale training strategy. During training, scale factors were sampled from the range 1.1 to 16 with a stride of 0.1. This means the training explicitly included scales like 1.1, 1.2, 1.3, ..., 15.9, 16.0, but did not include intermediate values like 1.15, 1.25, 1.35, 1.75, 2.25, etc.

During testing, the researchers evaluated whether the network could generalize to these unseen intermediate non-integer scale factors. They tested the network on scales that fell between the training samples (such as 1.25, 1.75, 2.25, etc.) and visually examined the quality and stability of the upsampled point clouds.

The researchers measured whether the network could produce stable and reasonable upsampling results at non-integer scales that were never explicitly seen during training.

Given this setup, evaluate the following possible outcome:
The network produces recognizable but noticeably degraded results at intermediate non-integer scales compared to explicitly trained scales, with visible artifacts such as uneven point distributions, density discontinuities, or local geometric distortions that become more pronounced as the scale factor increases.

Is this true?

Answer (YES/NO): NO